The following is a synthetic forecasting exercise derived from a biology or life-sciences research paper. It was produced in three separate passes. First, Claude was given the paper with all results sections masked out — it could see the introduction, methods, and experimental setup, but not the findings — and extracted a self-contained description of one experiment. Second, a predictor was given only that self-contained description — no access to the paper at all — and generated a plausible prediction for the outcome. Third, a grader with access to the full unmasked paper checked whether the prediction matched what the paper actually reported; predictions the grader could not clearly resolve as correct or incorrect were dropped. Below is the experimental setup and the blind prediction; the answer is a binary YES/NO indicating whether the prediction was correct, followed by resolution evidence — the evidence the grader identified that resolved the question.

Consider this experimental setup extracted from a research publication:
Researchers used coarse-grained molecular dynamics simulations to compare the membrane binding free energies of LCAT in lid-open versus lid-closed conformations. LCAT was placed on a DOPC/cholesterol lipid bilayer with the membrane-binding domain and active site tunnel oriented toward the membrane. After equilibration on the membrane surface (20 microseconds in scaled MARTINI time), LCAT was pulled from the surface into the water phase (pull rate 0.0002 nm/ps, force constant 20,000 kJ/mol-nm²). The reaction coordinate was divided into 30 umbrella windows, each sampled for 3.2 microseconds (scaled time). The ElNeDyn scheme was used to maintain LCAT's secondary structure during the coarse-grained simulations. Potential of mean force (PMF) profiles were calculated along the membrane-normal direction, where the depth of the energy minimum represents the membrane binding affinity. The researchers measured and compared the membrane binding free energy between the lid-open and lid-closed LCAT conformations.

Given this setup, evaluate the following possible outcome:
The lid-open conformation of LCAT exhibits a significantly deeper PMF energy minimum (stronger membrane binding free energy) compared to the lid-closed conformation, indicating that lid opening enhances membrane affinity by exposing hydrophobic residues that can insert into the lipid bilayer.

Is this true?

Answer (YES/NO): NO